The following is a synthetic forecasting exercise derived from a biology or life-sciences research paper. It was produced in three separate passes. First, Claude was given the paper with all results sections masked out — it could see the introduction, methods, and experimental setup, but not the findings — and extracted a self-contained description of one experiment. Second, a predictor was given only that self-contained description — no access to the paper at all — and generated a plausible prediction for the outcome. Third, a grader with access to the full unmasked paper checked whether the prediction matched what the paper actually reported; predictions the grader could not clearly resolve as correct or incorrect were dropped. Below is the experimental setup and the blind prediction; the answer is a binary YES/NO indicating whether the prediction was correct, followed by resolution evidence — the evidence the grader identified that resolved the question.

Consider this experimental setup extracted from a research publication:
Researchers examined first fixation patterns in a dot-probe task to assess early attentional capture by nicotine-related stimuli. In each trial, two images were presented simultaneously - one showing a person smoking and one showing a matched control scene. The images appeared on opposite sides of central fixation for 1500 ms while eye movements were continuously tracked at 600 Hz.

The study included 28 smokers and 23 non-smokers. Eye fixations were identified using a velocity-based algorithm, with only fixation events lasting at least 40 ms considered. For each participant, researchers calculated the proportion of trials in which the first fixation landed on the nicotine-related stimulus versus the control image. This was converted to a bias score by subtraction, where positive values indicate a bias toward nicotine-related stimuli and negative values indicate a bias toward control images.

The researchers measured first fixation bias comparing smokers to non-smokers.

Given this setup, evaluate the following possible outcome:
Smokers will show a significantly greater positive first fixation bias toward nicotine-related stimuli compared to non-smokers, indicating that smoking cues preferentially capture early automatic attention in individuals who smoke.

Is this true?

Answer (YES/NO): NO